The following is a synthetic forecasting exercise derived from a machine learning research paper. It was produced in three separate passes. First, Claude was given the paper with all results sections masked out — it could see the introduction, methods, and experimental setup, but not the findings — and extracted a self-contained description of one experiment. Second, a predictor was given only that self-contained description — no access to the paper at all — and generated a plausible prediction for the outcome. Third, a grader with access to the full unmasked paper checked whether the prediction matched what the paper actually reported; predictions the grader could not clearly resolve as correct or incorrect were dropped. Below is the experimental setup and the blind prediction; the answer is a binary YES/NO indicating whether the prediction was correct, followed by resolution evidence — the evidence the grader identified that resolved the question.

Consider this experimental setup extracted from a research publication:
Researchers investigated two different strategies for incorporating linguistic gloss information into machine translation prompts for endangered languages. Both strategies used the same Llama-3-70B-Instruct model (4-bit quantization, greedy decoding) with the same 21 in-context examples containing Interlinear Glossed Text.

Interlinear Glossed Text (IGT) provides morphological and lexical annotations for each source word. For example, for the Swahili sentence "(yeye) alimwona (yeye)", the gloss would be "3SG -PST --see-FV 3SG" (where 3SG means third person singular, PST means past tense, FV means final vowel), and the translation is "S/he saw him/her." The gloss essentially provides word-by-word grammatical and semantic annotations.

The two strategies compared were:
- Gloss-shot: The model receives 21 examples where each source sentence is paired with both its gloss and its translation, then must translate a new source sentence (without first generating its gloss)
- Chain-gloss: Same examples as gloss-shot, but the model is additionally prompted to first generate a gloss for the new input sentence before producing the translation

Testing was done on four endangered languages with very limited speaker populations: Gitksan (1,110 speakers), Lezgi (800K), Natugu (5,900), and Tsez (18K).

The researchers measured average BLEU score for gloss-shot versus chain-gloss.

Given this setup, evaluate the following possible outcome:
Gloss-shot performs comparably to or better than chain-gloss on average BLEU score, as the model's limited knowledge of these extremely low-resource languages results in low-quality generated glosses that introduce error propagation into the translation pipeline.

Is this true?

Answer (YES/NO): NO